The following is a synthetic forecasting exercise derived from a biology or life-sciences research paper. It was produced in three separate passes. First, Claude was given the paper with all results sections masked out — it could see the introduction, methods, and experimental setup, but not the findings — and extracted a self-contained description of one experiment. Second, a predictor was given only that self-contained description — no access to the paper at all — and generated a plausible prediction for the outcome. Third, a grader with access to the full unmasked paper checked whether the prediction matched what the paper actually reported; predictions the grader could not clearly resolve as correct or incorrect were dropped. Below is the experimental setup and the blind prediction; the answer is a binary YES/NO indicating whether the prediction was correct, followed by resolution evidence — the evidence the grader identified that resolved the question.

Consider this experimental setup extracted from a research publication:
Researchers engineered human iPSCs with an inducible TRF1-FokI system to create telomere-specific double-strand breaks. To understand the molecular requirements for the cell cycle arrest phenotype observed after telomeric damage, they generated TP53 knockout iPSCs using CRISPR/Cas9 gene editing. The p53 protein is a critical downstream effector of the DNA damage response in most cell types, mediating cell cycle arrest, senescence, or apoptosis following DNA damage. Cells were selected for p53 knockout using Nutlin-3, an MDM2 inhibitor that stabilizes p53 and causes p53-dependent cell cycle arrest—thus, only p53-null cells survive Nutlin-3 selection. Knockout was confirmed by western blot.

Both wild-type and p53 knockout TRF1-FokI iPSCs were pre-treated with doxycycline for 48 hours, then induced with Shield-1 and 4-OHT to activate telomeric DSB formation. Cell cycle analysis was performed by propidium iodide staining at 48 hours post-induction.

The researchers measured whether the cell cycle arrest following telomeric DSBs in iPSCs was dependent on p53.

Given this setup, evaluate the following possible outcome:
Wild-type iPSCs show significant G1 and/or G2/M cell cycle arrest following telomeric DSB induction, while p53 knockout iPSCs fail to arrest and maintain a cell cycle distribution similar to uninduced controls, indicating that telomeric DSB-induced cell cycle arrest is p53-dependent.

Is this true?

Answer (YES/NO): NO